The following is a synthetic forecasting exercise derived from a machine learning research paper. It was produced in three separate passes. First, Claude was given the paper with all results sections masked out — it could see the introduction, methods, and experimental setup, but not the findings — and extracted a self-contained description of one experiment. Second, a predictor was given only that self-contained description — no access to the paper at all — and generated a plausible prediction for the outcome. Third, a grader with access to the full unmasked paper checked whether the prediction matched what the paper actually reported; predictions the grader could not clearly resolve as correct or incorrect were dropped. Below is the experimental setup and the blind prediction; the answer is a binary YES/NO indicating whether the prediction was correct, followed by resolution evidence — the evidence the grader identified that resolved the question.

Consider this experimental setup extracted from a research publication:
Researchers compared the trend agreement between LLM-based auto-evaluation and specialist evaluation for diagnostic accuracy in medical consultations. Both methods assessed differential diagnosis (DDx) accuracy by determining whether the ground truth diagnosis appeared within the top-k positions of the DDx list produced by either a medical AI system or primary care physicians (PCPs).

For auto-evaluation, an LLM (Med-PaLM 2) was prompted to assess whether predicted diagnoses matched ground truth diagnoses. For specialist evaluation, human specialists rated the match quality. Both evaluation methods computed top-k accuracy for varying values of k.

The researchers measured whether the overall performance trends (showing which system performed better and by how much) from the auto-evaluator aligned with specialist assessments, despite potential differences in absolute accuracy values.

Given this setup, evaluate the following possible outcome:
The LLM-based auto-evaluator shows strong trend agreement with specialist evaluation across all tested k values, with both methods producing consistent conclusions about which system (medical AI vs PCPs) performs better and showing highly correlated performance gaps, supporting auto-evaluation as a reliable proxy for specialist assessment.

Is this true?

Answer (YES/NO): NO